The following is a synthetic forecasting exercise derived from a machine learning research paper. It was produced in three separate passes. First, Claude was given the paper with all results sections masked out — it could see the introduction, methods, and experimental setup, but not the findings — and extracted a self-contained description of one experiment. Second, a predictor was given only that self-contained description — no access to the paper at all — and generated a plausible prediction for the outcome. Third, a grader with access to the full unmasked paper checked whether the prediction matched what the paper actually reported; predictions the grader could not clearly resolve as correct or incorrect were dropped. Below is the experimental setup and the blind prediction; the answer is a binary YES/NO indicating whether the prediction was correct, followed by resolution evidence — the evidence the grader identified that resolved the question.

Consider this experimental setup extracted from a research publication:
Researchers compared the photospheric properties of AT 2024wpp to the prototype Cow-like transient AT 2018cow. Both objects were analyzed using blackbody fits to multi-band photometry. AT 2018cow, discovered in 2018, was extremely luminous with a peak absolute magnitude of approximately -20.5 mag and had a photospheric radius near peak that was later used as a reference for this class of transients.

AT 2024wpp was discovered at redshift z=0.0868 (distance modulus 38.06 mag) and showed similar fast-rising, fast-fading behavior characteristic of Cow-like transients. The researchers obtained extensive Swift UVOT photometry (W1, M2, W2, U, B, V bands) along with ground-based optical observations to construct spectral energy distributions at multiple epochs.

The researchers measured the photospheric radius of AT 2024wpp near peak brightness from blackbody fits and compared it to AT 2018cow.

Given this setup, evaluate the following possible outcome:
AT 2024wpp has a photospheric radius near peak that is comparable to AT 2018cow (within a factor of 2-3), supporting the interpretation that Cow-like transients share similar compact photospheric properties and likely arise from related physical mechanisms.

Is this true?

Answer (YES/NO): NO